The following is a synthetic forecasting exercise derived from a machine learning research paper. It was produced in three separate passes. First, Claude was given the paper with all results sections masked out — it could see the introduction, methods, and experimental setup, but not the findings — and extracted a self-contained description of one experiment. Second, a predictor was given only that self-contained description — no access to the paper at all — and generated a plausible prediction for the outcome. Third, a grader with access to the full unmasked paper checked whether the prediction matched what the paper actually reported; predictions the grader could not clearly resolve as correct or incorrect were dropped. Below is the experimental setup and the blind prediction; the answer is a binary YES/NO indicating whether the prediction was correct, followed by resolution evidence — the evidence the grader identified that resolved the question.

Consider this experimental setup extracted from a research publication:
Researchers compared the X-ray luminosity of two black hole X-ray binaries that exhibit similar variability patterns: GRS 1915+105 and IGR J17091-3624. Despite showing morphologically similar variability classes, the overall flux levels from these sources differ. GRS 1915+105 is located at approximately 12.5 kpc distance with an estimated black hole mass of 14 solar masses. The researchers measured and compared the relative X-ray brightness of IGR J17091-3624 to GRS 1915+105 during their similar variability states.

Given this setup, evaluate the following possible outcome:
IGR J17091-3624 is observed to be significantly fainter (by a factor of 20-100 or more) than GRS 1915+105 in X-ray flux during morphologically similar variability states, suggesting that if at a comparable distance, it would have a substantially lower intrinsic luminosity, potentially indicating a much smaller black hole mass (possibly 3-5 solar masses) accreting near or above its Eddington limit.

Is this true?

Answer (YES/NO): NO